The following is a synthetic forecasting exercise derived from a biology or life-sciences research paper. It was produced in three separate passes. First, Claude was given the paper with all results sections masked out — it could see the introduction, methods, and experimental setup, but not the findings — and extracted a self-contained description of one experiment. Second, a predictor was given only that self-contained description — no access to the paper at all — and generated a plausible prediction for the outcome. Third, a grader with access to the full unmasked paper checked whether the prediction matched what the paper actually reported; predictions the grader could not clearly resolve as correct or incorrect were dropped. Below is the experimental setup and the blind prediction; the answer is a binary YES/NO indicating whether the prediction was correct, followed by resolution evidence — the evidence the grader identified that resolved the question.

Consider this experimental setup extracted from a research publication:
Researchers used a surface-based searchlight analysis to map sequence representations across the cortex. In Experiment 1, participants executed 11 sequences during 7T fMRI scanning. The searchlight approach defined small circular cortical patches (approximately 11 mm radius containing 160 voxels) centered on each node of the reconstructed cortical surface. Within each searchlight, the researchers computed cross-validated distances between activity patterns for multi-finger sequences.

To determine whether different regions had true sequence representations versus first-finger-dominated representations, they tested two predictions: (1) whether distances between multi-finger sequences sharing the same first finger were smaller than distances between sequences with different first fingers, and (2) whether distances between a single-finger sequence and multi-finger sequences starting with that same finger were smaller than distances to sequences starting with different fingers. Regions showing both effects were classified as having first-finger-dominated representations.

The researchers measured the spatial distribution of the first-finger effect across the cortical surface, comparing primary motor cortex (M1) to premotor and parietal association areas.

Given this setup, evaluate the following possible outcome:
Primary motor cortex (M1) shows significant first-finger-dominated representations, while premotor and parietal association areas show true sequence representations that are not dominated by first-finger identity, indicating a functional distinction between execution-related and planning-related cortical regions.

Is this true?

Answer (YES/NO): YES